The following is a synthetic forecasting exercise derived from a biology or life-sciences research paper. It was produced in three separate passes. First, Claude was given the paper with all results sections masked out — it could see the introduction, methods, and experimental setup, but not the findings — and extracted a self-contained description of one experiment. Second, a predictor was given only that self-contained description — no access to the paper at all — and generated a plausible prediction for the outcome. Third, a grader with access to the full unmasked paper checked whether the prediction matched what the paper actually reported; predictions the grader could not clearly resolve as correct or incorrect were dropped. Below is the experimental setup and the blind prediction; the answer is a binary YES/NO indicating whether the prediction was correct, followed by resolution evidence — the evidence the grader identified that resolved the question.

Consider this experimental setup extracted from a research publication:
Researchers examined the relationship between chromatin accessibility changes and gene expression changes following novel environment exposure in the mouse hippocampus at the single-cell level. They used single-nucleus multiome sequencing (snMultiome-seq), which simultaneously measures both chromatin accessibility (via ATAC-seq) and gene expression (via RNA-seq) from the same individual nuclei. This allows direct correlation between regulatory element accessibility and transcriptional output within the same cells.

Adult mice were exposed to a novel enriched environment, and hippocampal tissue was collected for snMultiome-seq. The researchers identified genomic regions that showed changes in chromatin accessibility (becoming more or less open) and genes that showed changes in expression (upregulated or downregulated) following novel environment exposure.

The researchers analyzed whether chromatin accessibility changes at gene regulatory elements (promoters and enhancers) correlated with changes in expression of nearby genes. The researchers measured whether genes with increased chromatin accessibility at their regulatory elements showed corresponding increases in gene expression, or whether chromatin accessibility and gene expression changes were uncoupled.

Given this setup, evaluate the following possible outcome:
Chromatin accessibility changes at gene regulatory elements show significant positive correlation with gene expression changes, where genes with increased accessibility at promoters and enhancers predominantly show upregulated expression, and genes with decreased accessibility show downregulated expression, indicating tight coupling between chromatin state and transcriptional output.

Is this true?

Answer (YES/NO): YES